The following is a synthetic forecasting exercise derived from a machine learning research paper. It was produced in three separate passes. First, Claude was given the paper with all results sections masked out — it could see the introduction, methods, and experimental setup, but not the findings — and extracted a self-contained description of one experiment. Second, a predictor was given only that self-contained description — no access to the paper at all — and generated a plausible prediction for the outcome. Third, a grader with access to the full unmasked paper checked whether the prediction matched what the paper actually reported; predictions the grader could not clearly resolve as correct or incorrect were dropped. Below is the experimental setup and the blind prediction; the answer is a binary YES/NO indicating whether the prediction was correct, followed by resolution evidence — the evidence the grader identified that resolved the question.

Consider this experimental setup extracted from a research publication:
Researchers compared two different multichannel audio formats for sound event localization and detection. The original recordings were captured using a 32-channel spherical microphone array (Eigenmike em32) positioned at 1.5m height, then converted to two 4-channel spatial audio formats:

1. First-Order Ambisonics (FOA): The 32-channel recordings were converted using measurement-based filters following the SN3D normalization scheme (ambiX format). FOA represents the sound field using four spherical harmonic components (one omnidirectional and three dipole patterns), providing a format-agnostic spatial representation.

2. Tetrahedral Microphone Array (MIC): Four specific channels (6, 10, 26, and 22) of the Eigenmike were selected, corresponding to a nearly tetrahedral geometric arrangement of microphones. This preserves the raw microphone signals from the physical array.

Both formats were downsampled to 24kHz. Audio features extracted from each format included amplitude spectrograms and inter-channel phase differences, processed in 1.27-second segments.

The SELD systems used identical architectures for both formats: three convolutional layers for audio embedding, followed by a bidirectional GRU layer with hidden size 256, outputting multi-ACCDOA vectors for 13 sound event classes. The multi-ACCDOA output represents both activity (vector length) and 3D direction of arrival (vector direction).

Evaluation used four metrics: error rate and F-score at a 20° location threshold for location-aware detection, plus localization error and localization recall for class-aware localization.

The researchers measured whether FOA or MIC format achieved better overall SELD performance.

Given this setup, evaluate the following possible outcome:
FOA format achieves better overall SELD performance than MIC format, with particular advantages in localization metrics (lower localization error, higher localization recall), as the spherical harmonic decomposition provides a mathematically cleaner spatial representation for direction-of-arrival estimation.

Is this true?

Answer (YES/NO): YES